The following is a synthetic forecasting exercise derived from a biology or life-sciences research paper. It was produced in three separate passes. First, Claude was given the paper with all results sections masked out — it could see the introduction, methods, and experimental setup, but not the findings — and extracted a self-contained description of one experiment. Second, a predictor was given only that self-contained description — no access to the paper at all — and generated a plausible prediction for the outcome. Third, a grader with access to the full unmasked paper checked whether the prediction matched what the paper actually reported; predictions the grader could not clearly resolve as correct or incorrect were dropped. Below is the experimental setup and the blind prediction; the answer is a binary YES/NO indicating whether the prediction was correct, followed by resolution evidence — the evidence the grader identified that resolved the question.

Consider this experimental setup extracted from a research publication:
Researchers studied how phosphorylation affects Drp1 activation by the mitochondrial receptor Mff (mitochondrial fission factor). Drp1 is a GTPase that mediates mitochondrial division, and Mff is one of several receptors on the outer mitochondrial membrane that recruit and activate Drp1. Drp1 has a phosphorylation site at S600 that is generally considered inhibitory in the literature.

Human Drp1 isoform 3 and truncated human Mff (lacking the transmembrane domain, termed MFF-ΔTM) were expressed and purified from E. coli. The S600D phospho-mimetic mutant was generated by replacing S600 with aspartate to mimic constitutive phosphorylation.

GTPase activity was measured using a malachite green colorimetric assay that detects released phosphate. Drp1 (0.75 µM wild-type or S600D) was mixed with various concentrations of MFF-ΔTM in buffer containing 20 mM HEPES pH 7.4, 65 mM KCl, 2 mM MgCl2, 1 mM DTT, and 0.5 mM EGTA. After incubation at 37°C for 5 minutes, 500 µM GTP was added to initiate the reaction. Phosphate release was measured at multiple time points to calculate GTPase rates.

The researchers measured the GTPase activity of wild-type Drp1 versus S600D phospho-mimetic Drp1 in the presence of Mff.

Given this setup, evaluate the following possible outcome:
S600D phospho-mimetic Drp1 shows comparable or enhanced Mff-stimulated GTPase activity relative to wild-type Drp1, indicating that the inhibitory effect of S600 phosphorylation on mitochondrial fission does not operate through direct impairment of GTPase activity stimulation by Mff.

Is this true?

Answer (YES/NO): NO